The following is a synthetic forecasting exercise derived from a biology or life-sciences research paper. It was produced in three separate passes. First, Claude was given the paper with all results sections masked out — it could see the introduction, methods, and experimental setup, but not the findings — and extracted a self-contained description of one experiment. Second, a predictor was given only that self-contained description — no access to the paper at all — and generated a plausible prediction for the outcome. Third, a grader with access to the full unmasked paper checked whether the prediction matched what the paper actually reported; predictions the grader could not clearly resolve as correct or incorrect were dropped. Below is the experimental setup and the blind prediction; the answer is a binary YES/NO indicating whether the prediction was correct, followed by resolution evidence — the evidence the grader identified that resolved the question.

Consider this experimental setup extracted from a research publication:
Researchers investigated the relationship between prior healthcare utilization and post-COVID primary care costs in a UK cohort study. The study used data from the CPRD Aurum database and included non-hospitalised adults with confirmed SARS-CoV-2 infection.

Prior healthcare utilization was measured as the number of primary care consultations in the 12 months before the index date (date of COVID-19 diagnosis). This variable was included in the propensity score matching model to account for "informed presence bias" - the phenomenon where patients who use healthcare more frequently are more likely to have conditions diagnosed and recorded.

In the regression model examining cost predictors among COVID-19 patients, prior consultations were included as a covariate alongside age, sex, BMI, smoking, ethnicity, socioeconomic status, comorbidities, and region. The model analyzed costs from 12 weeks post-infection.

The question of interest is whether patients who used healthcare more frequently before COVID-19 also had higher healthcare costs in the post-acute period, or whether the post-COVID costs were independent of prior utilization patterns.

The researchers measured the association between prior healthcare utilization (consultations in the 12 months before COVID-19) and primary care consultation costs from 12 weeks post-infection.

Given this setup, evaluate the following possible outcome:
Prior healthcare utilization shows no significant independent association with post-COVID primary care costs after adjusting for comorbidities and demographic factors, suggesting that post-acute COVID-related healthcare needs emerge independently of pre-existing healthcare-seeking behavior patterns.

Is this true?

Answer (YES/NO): NO